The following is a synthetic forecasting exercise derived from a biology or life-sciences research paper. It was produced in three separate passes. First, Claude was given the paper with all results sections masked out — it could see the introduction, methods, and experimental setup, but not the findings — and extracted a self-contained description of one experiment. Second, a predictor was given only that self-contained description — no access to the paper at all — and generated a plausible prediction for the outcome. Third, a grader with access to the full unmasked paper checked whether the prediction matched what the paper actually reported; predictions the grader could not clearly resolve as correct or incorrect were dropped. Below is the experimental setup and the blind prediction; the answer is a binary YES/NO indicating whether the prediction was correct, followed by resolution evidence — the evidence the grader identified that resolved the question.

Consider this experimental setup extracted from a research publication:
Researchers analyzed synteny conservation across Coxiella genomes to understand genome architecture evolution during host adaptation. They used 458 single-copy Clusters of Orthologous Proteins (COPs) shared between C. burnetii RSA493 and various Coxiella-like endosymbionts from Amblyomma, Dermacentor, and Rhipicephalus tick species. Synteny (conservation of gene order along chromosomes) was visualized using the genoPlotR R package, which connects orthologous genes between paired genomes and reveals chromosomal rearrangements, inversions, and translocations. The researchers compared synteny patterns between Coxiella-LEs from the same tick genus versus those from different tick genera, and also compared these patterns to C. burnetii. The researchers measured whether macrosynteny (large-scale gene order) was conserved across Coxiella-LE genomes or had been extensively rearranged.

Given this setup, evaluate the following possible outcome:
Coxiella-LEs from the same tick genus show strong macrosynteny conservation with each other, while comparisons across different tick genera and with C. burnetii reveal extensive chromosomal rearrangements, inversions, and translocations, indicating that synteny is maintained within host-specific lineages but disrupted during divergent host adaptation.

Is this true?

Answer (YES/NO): YES